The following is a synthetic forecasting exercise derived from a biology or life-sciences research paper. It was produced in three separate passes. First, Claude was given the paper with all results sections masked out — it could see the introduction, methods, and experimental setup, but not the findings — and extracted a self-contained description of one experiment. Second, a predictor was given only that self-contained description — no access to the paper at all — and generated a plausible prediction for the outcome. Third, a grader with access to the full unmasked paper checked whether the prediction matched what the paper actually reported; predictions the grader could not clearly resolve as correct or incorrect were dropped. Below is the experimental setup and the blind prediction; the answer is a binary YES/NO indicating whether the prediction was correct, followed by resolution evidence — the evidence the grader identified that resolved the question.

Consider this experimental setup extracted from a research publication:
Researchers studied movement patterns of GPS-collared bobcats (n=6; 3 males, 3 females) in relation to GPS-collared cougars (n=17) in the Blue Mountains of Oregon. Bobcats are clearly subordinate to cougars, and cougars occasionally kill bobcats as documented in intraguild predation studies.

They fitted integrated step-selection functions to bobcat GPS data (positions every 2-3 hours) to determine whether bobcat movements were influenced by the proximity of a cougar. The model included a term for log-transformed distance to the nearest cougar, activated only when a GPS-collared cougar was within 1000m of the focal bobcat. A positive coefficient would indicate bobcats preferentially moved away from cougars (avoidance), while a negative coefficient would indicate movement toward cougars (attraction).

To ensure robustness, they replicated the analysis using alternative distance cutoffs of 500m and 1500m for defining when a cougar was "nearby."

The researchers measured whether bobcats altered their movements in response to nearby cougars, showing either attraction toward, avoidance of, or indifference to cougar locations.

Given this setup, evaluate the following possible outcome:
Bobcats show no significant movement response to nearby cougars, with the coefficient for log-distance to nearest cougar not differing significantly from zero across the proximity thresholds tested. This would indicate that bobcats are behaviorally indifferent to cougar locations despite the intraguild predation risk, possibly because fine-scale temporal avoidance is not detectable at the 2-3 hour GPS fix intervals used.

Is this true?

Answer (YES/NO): YES